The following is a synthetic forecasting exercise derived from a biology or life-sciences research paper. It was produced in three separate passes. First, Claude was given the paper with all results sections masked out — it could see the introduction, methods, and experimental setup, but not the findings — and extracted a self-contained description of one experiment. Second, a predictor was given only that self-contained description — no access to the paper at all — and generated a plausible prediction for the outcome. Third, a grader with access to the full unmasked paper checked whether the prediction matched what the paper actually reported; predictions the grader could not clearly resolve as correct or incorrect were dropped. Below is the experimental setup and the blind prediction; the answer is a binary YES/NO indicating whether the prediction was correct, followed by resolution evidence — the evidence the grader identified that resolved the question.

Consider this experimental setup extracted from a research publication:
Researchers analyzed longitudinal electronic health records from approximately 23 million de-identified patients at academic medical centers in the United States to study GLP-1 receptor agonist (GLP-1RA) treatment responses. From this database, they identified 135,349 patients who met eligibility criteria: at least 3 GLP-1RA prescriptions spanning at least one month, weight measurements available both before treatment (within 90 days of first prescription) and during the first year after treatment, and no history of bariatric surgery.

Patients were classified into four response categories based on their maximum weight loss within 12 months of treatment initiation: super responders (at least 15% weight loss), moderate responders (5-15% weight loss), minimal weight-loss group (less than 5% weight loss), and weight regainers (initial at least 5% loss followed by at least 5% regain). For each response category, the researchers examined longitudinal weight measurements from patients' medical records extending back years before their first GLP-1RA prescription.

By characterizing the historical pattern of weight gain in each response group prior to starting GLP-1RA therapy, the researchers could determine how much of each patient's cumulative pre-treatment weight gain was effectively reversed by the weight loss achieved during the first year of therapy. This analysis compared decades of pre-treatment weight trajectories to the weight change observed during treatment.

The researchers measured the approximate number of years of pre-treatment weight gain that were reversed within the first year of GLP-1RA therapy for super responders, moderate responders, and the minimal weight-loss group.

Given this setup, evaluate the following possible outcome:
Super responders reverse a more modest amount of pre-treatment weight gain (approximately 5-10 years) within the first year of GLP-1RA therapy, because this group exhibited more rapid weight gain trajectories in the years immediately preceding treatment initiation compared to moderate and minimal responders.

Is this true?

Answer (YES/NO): NO